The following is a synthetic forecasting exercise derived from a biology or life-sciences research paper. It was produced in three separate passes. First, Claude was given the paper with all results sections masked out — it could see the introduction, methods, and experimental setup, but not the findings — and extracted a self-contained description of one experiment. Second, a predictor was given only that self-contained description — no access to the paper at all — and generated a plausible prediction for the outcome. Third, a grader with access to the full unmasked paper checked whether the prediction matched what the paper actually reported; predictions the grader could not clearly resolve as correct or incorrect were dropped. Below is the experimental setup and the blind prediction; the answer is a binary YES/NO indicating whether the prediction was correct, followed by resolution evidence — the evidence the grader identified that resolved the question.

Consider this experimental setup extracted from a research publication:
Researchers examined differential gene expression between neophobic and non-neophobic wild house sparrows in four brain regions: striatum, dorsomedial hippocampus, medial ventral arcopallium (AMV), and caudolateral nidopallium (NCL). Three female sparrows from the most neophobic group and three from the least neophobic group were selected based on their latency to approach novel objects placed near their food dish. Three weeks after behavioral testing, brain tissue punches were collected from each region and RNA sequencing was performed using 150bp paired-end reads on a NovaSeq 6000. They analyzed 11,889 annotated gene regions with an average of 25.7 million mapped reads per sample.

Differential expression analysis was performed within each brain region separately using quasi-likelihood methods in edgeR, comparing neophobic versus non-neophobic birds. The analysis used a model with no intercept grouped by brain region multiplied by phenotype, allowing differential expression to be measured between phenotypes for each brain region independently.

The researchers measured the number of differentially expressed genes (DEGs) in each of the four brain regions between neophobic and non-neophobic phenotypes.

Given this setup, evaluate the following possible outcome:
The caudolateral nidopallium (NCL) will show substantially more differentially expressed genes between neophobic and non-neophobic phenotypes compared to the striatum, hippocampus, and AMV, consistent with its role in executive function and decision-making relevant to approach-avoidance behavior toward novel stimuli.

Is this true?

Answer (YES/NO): NO